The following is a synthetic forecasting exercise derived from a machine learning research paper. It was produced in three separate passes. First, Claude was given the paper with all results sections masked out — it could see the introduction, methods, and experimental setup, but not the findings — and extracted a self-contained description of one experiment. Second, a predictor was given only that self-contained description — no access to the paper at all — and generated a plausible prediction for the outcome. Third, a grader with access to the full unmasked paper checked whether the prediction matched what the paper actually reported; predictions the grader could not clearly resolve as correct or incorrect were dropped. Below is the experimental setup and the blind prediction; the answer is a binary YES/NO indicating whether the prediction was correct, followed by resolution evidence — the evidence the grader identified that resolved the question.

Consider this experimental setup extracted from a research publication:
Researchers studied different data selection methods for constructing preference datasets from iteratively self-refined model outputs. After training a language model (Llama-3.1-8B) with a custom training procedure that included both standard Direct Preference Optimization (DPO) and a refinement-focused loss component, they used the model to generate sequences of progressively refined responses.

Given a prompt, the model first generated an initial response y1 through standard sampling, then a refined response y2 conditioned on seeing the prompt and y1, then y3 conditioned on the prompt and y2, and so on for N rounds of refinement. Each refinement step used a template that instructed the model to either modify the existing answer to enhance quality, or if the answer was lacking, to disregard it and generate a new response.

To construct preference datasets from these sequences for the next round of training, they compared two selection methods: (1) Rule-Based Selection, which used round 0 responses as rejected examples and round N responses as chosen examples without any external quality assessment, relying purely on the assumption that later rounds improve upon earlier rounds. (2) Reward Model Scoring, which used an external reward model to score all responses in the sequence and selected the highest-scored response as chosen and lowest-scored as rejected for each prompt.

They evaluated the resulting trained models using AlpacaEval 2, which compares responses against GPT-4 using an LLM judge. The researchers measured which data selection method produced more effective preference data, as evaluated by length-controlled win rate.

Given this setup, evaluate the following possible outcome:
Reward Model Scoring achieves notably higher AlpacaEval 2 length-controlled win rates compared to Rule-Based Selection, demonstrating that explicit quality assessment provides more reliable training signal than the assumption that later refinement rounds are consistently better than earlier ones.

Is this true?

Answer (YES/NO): YES